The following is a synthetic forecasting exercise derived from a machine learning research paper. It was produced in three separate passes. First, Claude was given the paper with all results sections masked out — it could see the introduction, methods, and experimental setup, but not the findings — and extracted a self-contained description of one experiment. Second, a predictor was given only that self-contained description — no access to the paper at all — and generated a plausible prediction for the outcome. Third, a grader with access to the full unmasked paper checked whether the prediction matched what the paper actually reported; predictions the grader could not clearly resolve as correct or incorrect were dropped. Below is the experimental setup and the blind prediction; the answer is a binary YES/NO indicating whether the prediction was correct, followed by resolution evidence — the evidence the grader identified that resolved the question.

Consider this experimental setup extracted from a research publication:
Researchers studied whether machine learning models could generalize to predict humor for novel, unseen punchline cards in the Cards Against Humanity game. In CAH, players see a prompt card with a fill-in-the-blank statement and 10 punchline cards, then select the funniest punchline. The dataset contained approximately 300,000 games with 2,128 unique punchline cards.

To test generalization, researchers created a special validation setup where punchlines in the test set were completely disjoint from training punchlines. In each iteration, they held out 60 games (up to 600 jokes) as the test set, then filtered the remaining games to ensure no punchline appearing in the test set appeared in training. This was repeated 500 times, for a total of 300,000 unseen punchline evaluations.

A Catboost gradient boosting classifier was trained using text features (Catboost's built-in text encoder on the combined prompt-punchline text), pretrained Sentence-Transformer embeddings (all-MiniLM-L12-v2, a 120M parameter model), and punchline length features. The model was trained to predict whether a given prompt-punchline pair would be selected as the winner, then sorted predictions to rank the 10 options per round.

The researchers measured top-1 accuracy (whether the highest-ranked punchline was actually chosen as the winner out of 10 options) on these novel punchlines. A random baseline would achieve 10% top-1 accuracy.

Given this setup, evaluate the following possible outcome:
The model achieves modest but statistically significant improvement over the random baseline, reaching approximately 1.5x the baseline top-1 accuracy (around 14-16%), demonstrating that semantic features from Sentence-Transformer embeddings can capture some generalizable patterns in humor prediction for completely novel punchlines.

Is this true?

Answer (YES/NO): YES